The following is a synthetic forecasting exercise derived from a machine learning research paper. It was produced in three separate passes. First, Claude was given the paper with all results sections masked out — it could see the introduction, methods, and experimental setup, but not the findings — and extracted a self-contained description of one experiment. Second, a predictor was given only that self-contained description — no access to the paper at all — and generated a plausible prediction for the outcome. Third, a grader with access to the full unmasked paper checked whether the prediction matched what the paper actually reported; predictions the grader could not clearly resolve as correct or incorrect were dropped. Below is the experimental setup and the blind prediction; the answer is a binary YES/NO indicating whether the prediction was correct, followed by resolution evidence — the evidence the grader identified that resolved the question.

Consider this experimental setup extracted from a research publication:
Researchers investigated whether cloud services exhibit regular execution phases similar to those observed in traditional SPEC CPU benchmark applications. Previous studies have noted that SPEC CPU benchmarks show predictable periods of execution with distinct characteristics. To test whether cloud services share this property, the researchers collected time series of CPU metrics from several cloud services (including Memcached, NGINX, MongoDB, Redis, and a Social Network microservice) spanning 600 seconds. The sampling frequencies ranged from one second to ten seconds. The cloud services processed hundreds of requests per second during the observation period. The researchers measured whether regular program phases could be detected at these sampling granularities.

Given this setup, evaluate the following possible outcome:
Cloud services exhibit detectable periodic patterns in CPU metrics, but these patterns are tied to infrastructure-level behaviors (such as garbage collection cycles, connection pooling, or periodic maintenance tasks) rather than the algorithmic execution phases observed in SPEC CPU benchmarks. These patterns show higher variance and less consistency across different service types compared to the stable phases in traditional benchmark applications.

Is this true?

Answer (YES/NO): NO